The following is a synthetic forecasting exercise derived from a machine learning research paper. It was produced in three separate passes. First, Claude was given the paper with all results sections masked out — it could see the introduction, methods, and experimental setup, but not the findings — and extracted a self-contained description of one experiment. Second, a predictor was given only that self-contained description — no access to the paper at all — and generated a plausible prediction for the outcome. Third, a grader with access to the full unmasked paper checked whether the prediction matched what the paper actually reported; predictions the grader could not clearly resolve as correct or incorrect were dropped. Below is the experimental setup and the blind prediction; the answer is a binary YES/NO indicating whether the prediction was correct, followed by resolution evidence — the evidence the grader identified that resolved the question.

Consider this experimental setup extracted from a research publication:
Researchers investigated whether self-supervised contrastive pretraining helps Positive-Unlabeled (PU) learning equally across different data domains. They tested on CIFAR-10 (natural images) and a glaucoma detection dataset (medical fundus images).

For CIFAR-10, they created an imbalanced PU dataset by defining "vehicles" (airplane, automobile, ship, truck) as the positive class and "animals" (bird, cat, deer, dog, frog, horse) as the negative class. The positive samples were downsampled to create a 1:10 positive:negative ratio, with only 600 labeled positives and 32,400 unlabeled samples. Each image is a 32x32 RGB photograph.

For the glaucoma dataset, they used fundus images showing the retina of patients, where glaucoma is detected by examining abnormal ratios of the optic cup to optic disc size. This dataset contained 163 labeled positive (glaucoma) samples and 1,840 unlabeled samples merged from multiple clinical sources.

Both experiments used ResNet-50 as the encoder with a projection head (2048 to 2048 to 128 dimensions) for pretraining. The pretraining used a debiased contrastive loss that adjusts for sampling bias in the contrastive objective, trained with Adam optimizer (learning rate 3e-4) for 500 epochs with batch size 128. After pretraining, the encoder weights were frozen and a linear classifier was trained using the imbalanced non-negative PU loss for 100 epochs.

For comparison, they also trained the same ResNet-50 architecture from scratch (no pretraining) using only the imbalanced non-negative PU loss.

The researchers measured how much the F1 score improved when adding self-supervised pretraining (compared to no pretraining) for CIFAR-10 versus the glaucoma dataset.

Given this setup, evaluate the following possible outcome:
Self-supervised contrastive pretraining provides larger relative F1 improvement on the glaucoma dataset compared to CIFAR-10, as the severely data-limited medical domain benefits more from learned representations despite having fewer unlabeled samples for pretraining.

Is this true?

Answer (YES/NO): NO